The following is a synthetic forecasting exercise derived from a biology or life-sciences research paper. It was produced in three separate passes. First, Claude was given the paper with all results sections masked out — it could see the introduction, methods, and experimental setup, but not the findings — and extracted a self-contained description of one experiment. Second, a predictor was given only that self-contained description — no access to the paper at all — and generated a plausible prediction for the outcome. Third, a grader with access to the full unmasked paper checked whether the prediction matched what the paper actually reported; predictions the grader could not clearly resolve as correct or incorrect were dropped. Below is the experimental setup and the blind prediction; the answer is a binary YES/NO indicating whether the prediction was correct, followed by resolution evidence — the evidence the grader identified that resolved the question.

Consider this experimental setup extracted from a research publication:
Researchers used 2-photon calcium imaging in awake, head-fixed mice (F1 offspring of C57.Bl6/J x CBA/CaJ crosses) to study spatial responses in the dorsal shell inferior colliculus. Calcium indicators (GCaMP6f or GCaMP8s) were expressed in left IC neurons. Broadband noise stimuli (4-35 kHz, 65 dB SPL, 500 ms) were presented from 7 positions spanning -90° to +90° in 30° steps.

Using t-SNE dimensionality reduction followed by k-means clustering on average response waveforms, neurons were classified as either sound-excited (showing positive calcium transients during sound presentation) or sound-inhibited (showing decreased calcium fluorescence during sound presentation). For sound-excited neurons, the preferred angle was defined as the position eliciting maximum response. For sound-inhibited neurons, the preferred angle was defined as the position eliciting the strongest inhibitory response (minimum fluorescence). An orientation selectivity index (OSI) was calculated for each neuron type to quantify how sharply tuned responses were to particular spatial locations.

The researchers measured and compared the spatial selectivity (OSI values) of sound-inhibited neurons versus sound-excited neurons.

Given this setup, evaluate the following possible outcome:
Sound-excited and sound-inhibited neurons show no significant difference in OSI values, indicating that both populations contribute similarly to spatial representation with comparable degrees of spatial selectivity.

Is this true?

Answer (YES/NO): NO